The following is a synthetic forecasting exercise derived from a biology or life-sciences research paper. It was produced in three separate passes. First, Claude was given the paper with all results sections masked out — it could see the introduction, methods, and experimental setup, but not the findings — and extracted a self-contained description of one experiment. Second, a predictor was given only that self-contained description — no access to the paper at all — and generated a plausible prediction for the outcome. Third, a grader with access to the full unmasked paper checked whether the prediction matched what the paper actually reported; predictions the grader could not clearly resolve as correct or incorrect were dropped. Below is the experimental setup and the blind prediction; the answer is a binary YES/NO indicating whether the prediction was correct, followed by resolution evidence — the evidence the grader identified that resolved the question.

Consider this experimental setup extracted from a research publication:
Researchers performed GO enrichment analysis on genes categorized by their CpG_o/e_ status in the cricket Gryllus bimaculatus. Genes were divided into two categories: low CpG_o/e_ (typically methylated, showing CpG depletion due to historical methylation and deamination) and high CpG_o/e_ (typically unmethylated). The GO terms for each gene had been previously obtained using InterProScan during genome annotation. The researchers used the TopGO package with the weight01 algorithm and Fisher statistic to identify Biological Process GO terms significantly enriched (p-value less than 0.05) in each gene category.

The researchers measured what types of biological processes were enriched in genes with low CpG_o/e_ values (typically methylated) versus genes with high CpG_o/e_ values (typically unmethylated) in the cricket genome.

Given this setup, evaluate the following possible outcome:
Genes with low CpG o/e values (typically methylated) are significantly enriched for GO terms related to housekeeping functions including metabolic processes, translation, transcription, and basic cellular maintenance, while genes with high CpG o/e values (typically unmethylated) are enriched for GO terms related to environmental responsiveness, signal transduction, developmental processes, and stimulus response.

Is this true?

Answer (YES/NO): NO